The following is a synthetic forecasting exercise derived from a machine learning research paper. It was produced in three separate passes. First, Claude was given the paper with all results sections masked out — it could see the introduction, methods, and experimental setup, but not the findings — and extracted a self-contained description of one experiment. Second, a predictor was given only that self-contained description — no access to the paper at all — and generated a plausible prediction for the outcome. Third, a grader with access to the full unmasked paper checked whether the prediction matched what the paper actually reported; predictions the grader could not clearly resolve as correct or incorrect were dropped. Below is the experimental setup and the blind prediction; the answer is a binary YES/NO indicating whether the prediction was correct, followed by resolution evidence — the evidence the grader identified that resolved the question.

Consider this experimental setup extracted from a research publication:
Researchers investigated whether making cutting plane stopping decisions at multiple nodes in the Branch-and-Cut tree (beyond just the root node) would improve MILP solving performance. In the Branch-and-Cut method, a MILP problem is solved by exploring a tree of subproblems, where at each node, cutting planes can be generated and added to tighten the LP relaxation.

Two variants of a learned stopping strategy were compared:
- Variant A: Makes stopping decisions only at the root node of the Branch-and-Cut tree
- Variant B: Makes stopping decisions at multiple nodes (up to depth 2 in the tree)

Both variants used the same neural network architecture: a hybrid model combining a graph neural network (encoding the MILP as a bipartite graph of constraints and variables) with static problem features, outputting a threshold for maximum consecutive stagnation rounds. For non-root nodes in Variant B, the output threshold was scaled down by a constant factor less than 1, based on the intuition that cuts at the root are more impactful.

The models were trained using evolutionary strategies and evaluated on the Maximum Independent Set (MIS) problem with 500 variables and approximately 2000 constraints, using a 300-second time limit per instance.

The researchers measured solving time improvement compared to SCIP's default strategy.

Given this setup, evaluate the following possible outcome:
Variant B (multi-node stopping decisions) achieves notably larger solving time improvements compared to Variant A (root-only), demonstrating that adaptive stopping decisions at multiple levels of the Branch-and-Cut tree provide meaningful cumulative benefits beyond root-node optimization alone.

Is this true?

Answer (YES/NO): NO